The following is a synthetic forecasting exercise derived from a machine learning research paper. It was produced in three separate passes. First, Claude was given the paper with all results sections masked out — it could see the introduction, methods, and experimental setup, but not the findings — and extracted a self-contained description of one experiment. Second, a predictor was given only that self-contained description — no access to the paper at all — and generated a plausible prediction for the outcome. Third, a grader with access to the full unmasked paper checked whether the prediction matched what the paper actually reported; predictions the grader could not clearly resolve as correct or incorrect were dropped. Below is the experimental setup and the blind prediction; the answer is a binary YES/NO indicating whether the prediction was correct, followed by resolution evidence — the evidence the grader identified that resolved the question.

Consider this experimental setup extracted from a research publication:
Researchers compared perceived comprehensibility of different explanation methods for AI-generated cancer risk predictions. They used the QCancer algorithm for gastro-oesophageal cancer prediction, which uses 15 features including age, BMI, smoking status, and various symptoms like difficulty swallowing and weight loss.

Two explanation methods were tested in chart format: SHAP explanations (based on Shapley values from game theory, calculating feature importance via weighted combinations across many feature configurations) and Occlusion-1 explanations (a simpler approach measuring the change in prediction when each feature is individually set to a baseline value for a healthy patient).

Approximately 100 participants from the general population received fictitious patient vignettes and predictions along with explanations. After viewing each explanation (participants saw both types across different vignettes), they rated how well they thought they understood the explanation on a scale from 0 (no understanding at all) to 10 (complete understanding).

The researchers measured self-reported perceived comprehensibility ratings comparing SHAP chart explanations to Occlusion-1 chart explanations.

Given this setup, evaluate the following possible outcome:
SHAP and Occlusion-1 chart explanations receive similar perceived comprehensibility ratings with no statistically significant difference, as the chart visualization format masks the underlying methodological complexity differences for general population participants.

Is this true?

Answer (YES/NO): YES